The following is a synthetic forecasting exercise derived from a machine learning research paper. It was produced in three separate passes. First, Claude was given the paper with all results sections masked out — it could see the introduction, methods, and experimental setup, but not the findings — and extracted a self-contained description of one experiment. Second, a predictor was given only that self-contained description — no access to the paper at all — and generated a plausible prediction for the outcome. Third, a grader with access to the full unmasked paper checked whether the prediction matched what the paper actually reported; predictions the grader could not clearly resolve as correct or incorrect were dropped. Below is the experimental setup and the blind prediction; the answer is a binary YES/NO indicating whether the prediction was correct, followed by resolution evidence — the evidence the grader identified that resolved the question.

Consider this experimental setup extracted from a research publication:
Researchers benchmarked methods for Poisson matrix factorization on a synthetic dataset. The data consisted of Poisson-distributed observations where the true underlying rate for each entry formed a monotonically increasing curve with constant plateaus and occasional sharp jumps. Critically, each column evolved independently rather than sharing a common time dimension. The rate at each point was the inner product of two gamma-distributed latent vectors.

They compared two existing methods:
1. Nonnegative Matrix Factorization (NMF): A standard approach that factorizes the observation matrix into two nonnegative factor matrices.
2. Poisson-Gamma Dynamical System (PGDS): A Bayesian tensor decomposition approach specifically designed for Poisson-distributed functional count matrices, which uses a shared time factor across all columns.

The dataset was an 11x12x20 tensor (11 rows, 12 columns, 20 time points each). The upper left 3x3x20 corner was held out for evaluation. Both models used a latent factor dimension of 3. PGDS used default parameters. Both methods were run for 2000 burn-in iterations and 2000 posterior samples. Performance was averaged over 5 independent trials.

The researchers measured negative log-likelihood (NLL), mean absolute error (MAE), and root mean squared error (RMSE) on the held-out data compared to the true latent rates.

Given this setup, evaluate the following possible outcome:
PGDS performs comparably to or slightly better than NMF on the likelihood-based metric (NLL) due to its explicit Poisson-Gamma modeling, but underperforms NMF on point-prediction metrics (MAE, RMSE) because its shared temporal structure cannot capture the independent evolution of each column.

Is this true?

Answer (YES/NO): NO